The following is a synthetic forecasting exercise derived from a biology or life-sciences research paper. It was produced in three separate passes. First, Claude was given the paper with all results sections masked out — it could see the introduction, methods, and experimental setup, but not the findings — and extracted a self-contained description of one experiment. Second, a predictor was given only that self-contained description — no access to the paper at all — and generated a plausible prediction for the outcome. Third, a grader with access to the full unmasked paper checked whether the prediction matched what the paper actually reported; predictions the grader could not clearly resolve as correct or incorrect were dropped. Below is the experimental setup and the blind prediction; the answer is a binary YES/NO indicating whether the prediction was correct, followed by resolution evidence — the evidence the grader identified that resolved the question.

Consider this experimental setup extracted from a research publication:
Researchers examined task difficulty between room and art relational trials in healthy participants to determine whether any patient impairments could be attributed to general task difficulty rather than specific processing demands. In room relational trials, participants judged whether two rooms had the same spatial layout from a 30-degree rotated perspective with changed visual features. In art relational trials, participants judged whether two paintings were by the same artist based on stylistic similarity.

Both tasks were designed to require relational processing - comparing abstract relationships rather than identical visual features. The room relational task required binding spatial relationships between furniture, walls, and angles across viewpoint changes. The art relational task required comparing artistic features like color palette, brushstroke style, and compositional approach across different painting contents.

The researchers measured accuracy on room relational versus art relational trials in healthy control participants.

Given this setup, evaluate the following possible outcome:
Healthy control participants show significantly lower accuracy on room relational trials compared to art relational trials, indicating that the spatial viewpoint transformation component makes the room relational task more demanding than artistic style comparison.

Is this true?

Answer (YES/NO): NO